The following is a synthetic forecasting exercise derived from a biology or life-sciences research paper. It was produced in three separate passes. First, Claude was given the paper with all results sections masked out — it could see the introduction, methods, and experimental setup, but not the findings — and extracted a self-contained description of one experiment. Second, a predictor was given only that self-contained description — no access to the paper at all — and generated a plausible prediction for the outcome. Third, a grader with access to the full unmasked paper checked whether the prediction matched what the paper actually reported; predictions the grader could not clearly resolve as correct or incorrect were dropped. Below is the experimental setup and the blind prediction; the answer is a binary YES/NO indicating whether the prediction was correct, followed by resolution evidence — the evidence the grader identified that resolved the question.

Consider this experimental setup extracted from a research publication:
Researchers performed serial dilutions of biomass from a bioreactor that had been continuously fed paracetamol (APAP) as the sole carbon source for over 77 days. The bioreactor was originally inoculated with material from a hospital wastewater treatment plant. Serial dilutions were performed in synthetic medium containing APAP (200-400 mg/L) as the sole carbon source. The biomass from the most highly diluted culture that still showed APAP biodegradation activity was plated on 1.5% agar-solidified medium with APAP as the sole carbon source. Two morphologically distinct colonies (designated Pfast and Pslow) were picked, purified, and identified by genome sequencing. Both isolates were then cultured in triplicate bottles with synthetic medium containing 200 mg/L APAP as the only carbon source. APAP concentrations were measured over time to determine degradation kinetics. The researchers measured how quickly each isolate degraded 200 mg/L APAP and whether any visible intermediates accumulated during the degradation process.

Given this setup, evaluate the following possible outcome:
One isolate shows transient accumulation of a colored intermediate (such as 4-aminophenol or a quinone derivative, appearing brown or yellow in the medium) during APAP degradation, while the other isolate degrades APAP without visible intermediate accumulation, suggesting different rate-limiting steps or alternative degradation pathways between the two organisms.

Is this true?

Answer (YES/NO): YES